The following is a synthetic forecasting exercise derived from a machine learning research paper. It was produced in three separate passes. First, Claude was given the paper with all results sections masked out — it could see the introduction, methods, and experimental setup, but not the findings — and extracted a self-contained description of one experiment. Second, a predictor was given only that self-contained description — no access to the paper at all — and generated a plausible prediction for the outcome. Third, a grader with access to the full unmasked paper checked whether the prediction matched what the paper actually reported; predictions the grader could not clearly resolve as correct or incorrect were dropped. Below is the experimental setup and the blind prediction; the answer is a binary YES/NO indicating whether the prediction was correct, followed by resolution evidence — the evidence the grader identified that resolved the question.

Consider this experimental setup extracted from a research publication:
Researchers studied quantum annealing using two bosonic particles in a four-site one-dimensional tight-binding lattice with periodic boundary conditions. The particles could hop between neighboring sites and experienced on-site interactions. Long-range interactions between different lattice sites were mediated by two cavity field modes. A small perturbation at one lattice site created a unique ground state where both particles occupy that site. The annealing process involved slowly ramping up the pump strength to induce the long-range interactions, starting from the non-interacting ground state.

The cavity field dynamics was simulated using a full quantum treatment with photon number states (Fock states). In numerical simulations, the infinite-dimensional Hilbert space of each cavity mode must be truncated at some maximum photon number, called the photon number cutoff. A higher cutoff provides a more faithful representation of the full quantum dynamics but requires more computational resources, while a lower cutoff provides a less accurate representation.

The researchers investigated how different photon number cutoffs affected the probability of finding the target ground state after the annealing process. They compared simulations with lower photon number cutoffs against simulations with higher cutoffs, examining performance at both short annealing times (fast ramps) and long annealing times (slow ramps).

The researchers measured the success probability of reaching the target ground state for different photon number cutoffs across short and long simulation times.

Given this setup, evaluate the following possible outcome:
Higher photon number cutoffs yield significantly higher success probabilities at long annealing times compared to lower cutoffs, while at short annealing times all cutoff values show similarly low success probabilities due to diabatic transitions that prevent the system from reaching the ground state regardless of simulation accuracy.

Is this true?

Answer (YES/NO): NO